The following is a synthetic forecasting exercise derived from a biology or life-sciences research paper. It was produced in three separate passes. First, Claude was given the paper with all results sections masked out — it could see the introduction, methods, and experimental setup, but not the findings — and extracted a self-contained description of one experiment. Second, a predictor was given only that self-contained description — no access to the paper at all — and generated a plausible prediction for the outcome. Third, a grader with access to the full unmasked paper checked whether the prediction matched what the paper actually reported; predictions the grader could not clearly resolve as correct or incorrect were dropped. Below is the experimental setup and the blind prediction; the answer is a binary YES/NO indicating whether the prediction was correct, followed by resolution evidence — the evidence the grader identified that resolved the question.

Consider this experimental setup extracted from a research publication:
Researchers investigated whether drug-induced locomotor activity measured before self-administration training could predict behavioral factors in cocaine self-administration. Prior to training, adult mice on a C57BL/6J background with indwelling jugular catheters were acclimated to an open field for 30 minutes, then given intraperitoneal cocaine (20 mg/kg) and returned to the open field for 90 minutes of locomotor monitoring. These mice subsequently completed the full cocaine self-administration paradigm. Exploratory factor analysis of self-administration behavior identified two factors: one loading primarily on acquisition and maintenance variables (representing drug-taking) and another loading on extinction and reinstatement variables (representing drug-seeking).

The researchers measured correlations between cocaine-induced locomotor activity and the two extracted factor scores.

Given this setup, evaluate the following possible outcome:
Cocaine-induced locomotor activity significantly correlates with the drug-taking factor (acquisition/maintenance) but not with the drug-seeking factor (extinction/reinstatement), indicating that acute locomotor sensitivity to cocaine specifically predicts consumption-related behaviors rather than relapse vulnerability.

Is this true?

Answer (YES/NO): NO